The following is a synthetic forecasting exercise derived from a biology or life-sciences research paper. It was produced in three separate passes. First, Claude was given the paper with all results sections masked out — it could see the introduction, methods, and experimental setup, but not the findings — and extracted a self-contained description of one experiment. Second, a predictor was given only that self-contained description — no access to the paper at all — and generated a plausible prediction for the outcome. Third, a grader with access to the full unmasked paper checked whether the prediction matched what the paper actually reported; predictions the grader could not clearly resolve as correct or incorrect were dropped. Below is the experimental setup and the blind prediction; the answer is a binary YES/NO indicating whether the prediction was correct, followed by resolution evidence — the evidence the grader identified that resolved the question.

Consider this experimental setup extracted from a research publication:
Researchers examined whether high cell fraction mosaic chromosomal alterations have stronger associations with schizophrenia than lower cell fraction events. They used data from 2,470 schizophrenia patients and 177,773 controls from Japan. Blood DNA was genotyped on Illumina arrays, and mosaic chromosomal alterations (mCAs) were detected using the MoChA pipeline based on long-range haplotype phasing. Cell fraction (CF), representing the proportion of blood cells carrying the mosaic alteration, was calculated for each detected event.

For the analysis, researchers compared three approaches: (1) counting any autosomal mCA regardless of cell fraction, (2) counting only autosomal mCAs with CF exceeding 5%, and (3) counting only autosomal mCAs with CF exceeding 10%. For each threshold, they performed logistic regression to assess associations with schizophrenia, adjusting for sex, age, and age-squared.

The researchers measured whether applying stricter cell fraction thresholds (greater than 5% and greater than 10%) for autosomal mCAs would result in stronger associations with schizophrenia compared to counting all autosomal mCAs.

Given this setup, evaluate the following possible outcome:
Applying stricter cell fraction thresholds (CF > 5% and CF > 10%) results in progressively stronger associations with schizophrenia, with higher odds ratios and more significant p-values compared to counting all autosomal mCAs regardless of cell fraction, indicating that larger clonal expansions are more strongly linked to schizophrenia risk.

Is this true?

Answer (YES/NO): YES